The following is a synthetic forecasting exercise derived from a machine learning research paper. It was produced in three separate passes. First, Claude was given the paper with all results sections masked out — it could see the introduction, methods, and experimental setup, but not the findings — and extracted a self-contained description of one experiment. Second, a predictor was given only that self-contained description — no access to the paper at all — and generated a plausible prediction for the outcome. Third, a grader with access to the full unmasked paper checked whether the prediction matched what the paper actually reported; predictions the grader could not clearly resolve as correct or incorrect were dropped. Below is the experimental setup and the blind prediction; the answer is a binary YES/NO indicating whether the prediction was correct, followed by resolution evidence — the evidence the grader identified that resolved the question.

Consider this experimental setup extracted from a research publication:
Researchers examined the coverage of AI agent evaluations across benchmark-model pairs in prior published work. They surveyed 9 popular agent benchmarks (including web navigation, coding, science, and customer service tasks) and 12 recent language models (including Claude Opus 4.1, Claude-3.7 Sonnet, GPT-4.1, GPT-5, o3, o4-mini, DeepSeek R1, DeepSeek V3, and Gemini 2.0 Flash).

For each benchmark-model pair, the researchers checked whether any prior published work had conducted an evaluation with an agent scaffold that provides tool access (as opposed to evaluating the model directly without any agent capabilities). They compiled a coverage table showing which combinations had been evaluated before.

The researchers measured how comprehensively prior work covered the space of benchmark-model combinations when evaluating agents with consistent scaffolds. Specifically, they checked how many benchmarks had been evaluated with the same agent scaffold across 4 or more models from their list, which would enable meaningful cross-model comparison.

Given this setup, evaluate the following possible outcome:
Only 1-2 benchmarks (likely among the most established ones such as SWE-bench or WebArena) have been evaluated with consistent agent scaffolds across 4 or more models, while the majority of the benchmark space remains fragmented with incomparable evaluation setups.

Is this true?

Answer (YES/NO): YES